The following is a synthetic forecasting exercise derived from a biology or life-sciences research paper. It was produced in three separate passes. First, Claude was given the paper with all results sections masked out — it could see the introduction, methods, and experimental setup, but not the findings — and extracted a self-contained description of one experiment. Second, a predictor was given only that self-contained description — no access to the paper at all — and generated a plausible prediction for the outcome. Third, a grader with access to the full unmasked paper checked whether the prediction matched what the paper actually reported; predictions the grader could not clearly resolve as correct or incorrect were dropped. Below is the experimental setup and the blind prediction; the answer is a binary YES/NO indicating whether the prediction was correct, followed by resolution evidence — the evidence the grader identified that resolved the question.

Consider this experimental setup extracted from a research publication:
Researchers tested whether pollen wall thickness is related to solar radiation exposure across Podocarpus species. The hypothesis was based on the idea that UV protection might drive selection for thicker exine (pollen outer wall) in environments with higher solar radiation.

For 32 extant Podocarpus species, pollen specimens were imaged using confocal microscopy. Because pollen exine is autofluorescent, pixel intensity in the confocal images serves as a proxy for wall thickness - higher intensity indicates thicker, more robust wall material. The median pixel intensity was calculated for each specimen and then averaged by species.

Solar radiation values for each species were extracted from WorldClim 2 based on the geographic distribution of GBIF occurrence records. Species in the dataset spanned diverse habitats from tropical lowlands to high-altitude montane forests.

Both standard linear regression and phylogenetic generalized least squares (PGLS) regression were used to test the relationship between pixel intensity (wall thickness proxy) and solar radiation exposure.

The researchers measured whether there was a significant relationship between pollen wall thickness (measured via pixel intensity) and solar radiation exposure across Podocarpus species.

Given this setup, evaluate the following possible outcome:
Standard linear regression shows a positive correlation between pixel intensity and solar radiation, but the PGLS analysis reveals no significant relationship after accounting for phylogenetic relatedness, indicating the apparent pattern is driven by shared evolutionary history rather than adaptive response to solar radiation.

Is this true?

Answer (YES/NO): NO